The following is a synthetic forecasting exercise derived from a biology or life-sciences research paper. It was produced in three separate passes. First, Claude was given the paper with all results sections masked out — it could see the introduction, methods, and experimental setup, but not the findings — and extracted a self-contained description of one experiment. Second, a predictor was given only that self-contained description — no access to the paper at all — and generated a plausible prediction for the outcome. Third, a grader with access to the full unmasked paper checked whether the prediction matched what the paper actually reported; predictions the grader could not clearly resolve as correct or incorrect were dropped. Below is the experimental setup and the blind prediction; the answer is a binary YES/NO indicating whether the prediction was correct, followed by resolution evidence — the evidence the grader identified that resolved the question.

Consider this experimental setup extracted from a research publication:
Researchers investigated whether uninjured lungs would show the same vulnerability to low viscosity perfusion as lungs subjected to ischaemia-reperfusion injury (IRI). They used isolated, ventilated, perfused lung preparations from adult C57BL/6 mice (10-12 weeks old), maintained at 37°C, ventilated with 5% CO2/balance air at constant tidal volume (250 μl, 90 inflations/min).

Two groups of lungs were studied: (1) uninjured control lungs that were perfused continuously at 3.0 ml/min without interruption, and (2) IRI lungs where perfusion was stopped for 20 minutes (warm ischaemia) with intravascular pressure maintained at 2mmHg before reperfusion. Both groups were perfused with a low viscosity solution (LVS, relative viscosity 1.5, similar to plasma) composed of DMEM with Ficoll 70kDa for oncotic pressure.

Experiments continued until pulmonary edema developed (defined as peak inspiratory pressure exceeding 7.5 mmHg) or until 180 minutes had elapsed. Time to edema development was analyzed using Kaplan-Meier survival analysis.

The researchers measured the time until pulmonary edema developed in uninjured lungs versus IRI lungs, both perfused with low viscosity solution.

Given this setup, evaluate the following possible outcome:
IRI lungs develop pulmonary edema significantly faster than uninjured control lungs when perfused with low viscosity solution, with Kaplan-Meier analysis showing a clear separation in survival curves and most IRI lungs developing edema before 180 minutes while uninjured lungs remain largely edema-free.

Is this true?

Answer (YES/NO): YES